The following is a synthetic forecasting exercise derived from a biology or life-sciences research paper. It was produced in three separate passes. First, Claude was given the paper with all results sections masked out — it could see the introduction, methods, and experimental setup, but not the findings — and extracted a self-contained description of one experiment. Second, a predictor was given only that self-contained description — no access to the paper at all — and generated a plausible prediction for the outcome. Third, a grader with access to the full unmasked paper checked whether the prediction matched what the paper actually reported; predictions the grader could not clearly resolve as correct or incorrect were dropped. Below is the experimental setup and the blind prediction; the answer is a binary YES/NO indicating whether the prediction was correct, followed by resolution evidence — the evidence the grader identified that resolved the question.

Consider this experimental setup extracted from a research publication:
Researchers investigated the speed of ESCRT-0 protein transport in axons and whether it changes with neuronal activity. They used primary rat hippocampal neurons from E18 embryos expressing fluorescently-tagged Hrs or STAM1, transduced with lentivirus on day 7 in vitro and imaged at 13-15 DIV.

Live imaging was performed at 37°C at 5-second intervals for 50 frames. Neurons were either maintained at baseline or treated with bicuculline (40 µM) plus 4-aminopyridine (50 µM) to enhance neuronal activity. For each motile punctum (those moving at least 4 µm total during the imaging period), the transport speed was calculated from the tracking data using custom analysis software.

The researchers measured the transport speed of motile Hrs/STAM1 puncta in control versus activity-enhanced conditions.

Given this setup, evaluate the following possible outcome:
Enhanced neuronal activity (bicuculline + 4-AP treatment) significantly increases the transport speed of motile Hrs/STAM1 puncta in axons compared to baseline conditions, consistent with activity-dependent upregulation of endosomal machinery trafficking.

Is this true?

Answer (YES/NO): NO